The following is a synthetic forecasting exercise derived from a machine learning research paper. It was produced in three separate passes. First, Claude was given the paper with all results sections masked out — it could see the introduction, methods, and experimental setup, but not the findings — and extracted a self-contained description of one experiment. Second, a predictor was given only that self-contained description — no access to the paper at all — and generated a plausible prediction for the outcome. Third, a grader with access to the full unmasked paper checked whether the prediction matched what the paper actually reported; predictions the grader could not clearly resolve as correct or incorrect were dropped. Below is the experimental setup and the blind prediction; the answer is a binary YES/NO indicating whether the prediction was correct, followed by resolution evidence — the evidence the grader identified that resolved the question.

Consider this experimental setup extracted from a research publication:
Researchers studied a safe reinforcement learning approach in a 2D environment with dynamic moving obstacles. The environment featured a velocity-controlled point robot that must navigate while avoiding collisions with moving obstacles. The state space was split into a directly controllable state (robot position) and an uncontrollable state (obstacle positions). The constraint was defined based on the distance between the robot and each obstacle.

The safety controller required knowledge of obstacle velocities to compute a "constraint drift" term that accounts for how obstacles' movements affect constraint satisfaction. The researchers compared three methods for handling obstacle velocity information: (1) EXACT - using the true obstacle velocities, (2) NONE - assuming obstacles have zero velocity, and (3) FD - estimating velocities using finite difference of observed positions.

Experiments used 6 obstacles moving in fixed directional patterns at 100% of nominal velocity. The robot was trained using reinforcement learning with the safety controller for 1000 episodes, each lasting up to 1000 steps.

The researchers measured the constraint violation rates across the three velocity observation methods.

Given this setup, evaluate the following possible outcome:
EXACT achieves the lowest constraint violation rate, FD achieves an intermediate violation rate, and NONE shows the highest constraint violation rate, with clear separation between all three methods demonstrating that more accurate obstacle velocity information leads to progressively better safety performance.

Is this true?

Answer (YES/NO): YES